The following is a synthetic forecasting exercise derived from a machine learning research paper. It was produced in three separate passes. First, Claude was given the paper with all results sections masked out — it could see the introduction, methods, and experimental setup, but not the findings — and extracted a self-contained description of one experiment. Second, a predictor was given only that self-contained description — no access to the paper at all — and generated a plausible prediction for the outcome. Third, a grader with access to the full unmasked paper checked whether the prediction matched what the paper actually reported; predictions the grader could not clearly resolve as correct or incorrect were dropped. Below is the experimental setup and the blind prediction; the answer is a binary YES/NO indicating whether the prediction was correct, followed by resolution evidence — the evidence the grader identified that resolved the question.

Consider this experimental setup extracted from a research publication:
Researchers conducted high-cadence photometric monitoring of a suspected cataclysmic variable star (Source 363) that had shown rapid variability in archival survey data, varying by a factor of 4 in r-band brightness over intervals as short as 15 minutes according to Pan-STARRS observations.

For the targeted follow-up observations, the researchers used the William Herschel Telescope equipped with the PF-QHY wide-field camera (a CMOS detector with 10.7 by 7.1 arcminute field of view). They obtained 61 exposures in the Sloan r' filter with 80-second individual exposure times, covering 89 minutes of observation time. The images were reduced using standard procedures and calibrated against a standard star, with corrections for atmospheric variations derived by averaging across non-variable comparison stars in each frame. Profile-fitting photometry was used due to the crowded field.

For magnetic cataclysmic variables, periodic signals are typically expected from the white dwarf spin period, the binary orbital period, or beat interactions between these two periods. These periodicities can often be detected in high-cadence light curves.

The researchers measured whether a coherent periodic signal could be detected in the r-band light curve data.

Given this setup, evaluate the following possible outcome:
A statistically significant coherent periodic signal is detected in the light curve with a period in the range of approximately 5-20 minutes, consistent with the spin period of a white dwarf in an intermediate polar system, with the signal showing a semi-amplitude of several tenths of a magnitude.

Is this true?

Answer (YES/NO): NO